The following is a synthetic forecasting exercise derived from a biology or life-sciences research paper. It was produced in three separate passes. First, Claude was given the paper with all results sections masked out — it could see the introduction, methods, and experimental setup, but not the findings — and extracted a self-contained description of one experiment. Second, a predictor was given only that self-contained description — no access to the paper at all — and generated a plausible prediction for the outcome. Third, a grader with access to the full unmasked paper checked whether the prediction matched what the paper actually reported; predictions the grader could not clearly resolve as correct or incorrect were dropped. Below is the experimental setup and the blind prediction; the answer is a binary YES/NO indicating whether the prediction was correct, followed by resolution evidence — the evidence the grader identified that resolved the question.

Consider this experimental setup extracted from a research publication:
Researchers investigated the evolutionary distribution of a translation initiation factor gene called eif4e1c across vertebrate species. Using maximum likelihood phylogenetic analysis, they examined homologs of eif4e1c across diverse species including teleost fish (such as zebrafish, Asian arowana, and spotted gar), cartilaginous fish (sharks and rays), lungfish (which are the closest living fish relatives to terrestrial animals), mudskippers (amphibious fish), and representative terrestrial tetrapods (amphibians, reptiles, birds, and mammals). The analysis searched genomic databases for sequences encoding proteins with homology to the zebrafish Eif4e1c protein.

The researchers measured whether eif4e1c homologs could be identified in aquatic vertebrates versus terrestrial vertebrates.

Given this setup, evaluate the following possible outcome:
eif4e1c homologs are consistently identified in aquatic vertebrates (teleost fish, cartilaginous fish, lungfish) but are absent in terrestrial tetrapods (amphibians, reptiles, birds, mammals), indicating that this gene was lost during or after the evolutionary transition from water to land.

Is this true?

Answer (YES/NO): YES